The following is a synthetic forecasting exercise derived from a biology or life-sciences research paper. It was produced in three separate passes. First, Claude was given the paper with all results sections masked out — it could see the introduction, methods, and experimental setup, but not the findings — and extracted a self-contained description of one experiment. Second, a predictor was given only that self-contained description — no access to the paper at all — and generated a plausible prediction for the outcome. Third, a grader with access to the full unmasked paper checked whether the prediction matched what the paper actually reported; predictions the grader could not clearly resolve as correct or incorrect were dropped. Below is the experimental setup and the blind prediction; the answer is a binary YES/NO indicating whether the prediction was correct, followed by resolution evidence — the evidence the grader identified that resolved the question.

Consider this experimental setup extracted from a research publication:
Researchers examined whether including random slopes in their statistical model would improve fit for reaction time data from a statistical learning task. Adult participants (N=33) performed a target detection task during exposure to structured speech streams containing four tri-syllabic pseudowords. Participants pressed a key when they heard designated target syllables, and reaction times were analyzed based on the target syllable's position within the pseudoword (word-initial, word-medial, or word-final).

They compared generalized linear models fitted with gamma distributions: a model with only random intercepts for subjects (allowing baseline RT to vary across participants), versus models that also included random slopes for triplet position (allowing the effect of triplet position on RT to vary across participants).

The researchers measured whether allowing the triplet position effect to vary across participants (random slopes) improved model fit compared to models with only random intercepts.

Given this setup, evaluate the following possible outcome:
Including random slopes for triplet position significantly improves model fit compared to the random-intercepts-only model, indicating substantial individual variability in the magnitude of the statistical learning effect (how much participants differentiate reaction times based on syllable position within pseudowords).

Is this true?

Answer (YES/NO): NO